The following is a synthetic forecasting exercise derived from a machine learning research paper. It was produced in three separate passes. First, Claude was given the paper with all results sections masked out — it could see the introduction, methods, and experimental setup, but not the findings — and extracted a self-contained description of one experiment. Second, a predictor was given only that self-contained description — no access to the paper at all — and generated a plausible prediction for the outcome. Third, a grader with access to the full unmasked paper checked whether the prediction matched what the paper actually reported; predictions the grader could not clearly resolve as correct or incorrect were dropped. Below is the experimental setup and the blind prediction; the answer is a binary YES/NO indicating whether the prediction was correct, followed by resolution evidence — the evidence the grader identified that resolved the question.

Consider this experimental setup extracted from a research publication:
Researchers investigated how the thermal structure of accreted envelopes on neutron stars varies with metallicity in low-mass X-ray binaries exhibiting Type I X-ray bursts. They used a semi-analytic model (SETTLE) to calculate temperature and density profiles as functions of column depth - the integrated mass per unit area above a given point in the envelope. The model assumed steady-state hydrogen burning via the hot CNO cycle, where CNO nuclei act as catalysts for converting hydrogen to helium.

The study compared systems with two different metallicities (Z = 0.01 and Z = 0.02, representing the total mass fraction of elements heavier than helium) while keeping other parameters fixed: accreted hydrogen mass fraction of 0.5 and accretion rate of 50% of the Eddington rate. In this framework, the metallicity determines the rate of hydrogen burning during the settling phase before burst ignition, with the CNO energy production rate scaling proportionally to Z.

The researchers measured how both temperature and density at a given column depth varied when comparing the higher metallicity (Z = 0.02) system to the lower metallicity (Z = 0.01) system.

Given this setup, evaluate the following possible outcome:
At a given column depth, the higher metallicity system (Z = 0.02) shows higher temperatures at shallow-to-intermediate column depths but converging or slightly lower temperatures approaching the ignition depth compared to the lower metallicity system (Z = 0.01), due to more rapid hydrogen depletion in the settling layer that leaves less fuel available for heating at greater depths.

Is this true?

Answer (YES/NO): NO